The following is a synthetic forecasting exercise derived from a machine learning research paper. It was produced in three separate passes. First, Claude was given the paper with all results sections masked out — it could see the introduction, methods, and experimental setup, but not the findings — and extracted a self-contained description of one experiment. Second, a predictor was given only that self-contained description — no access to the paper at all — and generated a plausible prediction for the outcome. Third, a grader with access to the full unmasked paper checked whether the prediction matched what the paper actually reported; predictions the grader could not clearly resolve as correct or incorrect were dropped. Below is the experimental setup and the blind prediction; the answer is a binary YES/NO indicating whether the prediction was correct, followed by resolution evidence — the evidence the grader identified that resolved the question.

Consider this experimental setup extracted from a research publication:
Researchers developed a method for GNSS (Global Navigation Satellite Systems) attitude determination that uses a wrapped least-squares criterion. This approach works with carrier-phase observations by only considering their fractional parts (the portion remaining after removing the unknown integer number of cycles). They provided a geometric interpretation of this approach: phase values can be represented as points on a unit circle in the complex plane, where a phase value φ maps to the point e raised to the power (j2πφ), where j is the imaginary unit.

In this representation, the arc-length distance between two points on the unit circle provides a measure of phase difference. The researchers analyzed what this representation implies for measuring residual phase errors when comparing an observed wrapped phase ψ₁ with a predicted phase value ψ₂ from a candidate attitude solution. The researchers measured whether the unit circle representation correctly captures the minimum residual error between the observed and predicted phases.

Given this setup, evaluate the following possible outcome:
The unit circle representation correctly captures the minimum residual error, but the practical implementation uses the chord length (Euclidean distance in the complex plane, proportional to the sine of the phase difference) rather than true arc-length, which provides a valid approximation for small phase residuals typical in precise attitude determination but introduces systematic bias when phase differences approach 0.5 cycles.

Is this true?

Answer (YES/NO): NO